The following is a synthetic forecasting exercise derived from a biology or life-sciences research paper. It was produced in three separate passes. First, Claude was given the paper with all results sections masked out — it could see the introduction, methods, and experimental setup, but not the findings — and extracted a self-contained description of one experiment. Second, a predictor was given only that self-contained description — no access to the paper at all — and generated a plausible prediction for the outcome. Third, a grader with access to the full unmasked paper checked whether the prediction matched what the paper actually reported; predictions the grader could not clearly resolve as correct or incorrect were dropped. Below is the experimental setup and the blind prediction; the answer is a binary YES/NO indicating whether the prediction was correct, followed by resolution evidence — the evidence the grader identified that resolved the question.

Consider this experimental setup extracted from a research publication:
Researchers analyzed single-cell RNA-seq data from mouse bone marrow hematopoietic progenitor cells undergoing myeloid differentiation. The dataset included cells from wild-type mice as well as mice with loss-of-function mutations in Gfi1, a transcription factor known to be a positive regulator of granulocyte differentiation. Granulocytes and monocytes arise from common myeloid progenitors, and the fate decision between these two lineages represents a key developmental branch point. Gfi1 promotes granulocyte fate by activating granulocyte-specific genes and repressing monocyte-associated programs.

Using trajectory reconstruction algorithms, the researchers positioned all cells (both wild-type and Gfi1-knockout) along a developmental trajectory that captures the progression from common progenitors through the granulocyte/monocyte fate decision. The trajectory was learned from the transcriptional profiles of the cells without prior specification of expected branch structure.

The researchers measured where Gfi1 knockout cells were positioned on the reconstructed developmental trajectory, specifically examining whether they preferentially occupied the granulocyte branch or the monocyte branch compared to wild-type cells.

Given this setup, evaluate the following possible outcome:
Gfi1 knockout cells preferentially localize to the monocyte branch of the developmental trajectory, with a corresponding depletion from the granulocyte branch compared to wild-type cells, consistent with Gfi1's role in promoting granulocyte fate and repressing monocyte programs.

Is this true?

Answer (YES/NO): YES